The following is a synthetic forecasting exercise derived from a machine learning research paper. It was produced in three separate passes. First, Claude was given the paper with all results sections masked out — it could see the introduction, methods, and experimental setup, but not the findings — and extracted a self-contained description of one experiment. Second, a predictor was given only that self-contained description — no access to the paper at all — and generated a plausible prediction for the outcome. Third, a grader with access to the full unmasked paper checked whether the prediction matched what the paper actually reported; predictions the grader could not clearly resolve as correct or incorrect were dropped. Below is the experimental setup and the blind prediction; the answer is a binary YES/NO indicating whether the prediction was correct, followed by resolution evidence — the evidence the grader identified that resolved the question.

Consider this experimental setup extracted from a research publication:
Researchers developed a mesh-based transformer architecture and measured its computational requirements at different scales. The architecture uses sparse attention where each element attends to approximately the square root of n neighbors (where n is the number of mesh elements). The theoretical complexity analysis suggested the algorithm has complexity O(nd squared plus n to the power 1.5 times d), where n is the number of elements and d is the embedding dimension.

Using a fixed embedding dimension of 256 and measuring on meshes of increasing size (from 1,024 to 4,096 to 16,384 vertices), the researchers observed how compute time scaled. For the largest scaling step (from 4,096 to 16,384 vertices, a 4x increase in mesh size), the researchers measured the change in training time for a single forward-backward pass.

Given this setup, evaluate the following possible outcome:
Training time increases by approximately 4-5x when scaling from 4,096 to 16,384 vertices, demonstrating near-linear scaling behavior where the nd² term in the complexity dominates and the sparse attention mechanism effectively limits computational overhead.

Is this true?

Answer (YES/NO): NO